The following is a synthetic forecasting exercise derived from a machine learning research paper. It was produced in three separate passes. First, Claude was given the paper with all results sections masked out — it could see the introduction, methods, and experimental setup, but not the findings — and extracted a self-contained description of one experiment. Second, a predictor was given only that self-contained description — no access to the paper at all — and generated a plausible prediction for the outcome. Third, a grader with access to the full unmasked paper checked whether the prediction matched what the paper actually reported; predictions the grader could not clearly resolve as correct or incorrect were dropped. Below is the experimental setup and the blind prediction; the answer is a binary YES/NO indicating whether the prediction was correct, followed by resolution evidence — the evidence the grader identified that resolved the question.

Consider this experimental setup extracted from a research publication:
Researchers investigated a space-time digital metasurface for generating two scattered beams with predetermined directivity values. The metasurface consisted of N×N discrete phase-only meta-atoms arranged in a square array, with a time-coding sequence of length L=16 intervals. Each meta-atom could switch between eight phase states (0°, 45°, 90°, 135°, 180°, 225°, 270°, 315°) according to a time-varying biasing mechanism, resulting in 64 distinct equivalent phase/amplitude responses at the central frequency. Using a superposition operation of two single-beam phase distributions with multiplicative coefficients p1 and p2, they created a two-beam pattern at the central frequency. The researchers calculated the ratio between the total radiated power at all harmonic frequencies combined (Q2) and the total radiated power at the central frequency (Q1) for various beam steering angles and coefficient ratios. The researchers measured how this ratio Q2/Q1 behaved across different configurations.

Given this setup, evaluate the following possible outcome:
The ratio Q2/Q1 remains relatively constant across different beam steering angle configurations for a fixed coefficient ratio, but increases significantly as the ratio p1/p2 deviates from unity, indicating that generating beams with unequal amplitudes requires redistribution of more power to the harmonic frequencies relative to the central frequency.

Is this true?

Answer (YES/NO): NO